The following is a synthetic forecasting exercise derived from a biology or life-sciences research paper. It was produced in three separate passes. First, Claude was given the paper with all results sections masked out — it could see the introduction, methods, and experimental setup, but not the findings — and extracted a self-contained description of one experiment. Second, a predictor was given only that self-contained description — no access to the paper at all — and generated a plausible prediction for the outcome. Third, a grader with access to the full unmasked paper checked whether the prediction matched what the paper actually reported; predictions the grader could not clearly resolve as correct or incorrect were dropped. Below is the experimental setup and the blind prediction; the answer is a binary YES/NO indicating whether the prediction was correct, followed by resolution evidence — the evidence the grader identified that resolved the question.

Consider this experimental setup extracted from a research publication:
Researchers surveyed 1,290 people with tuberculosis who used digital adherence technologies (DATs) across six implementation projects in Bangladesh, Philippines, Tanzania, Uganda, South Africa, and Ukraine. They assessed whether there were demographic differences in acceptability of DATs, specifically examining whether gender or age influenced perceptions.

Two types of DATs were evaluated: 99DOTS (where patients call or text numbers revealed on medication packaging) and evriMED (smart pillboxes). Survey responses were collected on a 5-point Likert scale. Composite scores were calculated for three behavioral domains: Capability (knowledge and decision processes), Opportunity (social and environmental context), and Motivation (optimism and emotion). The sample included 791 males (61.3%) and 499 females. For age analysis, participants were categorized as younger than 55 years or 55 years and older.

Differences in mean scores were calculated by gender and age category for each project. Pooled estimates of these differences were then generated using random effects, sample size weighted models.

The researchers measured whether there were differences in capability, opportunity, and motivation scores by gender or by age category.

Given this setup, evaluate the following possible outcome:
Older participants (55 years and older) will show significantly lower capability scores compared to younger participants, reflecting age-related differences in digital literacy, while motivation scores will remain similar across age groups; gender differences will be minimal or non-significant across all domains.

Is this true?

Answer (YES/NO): NO